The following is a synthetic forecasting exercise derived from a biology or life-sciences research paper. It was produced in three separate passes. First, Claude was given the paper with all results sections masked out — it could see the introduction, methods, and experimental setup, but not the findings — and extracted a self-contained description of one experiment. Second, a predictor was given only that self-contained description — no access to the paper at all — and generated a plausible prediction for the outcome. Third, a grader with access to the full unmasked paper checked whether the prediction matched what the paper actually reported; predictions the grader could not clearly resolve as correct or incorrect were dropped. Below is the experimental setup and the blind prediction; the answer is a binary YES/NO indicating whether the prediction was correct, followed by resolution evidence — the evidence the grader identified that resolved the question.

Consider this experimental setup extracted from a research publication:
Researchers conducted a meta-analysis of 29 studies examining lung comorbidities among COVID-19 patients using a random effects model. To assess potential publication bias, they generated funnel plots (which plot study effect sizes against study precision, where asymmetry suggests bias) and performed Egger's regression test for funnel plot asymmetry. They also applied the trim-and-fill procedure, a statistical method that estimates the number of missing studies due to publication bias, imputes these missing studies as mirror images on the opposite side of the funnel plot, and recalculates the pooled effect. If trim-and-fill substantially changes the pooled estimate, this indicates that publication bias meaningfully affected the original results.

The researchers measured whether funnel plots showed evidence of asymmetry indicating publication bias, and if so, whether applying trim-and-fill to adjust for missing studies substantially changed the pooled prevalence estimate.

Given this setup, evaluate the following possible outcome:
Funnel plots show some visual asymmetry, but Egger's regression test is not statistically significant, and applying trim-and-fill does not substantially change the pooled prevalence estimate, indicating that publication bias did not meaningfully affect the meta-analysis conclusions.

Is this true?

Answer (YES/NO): NO